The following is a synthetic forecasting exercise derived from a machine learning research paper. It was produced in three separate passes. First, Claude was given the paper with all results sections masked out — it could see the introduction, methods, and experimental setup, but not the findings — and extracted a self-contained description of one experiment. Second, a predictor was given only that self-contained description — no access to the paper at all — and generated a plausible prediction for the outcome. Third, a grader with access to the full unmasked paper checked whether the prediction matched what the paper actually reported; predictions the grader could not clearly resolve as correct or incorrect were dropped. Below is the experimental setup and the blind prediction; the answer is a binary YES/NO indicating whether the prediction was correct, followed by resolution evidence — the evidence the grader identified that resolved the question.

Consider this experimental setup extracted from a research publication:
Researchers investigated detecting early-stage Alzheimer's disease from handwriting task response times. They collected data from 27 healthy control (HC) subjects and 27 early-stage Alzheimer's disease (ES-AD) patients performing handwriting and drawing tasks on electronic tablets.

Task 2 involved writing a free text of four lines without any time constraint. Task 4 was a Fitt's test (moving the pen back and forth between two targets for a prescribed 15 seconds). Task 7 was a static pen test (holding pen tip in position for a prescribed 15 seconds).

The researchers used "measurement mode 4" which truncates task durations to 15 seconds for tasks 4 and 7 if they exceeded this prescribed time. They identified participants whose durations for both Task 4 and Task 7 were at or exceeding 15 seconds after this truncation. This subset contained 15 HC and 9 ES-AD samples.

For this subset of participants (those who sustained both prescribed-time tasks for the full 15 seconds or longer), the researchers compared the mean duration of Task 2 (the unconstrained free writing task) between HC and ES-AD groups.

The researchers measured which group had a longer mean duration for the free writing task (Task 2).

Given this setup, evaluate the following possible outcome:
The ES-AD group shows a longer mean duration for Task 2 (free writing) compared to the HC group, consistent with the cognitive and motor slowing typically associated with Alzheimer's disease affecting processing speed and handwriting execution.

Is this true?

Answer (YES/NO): YES